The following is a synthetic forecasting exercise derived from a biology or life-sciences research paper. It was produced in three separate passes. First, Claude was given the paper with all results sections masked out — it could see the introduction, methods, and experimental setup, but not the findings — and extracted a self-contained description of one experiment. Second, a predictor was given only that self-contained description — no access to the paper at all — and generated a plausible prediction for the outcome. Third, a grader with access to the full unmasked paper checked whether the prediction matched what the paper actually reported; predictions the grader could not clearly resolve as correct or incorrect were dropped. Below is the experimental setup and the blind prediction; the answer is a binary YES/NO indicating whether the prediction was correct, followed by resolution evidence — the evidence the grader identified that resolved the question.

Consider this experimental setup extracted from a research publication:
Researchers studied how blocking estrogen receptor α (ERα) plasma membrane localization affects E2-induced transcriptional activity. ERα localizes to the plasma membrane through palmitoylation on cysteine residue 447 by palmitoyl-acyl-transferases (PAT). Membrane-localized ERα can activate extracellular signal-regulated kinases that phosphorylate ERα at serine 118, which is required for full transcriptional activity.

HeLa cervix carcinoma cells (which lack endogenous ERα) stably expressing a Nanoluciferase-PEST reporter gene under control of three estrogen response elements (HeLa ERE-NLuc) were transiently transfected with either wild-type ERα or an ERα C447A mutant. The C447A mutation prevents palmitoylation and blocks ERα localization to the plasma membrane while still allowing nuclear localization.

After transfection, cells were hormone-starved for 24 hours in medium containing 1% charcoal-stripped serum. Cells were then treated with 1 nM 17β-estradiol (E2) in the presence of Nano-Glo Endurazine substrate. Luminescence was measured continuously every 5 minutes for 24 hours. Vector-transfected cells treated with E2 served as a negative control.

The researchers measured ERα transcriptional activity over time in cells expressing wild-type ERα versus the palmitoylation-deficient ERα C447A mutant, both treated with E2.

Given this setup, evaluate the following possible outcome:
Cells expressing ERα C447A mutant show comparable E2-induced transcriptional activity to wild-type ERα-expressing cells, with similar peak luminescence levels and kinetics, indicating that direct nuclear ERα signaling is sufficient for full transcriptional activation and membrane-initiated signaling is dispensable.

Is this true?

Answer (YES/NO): NO